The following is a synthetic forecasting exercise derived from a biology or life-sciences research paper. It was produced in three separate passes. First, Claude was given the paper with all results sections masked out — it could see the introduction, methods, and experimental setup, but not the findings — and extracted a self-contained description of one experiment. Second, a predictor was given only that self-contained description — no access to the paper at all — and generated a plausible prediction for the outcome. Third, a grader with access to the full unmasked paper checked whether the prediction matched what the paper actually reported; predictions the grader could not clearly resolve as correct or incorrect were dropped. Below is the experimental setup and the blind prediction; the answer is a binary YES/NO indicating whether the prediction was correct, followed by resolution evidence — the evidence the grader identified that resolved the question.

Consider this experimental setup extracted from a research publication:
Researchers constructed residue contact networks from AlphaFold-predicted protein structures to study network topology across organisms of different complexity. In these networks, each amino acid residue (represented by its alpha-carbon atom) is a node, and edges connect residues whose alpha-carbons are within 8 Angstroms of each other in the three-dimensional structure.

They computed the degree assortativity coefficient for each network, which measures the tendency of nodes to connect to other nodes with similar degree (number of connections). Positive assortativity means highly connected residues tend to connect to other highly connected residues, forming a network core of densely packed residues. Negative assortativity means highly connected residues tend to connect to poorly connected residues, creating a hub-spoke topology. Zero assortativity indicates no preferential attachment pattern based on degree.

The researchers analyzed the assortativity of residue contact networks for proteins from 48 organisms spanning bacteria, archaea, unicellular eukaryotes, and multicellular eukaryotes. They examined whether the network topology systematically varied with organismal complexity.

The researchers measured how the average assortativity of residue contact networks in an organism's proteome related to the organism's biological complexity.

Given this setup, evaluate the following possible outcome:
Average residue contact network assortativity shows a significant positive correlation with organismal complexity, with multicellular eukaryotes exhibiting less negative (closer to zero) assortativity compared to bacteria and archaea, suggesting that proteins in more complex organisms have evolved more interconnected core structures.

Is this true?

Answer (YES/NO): NO